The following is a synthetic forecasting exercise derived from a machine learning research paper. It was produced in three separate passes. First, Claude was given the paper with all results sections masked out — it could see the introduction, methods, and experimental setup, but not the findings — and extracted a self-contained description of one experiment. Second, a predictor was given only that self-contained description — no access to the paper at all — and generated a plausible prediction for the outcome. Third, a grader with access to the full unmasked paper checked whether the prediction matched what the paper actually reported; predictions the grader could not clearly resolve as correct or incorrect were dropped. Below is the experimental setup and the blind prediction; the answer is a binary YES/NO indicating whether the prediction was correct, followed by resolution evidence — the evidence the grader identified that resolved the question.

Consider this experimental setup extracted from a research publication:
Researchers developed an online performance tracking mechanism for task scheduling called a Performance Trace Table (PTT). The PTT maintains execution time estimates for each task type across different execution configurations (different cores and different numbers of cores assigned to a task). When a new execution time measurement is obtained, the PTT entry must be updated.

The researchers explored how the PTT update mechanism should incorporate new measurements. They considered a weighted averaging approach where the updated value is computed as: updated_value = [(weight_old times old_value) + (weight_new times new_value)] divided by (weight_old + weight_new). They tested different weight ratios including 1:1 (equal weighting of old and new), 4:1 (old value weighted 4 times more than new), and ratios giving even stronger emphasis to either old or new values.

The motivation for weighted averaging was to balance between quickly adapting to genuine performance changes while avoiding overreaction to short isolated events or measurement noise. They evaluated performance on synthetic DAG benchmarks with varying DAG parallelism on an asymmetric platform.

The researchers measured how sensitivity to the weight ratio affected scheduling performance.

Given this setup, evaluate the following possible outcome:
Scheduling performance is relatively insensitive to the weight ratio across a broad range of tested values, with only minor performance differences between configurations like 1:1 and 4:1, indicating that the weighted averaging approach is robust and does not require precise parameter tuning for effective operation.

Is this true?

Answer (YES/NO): NO